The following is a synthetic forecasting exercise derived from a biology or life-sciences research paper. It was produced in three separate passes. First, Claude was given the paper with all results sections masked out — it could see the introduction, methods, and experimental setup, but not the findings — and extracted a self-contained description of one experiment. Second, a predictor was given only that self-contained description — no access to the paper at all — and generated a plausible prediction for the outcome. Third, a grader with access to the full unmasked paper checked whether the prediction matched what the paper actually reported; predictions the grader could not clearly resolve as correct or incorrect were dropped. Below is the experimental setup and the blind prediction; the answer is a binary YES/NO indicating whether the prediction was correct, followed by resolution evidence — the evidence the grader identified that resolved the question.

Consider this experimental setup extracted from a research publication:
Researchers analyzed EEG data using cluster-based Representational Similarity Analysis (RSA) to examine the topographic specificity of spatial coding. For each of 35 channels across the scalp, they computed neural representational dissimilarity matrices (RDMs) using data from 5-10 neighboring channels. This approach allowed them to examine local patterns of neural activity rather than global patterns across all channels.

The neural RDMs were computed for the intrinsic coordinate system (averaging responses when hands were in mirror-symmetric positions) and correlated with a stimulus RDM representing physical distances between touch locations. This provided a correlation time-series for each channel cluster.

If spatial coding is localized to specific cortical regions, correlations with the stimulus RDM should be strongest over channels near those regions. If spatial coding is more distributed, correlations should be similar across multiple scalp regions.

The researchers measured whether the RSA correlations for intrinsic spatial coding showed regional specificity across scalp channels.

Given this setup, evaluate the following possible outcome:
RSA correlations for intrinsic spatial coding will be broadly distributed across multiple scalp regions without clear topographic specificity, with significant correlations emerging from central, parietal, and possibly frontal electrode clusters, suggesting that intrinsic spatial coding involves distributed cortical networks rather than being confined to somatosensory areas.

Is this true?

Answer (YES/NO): NO